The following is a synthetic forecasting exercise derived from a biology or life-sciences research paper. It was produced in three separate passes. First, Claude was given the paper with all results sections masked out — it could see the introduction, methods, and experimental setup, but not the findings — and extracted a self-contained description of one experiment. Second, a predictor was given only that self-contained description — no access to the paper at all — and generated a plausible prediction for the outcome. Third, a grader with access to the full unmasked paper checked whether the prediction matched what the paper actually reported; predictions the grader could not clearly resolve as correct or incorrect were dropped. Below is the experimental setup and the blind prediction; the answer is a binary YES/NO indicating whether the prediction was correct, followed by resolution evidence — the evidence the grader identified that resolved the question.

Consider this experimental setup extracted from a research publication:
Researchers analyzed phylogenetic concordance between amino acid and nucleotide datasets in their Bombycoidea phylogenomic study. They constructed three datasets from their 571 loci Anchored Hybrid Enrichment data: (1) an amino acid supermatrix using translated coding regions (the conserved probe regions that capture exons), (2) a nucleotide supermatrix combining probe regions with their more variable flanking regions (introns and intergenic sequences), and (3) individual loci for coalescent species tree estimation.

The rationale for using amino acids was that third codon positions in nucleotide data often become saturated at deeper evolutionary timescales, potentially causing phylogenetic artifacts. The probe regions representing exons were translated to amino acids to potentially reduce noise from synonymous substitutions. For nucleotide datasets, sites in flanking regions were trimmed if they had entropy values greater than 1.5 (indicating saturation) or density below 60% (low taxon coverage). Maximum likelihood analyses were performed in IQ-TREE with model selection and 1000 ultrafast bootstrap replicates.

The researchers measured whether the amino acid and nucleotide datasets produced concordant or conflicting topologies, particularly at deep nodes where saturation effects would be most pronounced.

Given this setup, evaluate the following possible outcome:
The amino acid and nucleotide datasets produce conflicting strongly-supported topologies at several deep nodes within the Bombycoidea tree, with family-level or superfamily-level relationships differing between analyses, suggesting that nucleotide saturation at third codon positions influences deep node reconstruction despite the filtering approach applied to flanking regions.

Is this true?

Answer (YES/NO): NO